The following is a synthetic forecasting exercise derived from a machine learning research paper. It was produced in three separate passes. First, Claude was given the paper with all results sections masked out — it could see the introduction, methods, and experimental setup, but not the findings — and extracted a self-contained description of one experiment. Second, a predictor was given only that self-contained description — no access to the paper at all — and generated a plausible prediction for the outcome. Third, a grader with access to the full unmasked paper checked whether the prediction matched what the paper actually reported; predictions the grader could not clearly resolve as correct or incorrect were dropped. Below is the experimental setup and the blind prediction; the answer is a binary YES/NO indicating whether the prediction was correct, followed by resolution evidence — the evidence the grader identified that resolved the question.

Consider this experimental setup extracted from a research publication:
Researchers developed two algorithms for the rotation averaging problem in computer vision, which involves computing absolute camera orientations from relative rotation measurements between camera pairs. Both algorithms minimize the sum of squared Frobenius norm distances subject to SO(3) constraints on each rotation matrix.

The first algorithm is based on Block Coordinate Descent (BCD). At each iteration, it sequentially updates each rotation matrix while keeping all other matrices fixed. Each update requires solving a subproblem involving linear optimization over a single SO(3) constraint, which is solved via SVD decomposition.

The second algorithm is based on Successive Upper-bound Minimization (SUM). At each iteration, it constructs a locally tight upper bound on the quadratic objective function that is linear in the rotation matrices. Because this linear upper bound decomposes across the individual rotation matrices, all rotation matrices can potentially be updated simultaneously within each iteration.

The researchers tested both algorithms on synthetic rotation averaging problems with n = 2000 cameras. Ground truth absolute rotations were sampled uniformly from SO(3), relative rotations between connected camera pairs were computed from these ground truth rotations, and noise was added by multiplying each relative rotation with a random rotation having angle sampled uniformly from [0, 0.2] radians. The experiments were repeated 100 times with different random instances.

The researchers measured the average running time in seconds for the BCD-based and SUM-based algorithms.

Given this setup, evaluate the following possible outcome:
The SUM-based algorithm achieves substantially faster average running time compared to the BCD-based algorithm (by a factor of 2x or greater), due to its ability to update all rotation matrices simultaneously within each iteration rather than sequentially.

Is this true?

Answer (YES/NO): YES